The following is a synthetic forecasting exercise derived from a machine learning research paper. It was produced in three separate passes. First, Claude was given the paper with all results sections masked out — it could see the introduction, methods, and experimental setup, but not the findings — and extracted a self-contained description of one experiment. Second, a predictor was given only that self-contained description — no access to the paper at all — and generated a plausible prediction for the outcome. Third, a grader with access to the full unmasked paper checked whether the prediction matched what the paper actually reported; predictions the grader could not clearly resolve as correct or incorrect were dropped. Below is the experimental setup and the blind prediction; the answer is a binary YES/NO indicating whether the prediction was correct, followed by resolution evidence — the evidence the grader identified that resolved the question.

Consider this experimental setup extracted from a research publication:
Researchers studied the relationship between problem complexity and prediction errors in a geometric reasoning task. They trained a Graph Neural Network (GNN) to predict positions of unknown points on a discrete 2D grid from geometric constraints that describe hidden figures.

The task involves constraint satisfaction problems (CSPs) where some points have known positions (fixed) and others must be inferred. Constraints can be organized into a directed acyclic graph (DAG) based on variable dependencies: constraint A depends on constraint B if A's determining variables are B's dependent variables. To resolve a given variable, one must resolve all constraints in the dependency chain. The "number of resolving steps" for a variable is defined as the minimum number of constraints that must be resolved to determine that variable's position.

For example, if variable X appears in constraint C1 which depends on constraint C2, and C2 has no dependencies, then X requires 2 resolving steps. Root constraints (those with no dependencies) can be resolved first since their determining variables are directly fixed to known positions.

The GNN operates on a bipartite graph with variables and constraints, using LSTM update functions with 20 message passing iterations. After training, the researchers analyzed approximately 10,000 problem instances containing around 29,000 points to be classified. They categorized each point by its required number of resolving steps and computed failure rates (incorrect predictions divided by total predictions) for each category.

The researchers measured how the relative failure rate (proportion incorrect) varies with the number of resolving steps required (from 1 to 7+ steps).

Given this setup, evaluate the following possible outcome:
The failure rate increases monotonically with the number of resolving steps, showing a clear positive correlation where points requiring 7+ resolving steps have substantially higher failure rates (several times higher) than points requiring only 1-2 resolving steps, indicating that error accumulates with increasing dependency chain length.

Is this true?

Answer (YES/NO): NO